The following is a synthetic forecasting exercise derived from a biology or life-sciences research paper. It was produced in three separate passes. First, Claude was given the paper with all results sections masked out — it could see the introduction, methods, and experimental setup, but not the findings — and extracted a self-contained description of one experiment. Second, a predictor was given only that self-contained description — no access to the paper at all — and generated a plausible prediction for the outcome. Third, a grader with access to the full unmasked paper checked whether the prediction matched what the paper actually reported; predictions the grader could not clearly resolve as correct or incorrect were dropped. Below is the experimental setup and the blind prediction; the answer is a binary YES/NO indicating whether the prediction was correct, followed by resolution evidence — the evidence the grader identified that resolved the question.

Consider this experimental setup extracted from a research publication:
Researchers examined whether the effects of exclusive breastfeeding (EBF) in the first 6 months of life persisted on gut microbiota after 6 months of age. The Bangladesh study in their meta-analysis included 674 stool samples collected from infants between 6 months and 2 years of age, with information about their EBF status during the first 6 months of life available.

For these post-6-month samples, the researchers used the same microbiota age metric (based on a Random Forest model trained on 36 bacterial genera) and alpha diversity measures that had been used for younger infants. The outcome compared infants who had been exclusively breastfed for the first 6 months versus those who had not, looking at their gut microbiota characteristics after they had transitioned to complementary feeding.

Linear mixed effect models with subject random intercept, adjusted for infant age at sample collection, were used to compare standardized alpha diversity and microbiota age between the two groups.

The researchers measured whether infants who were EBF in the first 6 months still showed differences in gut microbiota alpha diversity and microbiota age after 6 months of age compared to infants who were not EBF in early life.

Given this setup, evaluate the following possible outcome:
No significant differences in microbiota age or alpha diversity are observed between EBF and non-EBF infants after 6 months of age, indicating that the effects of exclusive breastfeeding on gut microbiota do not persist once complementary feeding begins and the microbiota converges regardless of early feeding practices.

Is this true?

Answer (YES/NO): NO